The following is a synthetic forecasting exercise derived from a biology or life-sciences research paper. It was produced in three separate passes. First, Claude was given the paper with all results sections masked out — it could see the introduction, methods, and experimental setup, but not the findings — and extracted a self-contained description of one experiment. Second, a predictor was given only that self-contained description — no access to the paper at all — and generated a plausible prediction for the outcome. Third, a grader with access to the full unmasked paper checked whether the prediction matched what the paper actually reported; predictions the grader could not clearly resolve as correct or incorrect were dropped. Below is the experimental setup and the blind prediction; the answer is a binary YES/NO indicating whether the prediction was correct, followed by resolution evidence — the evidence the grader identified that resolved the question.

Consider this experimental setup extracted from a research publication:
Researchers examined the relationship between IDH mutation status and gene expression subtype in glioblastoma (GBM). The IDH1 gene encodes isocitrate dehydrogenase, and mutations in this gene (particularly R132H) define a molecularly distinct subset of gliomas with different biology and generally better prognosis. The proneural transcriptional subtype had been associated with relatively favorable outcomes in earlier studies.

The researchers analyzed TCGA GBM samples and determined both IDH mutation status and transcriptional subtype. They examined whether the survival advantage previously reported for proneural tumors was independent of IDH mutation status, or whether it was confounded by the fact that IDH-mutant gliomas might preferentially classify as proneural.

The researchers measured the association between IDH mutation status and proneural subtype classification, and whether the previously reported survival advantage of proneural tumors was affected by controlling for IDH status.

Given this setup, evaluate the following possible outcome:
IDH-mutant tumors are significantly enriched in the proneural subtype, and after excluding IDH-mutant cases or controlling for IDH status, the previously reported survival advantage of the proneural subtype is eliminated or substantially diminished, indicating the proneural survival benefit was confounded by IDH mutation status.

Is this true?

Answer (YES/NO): YES